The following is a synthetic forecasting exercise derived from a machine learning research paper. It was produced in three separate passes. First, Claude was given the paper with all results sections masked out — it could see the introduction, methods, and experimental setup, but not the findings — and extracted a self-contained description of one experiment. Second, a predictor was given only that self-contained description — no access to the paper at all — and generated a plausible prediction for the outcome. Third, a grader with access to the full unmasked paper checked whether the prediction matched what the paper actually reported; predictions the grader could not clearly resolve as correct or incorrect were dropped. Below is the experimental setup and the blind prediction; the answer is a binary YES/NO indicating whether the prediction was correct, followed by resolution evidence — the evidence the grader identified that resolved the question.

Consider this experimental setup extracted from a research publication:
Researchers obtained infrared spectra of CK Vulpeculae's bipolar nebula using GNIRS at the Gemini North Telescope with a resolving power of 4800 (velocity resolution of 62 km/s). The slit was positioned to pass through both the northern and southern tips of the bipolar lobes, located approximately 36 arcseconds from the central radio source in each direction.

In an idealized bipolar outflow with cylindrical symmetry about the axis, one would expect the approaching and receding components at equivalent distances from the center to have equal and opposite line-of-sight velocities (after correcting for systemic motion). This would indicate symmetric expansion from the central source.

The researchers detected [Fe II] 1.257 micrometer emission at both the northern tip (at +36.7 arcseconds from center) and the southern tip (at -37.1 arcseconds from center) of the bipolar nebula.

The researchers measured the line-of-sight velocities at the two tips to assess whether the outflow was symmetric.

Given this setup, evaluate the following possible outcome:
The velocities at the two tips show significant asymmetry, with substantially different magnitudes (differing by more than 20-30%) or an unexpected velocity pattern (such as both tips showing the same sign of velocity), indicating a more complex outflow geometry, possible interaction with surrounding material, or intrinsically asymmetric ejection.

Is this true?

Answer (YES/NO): NO